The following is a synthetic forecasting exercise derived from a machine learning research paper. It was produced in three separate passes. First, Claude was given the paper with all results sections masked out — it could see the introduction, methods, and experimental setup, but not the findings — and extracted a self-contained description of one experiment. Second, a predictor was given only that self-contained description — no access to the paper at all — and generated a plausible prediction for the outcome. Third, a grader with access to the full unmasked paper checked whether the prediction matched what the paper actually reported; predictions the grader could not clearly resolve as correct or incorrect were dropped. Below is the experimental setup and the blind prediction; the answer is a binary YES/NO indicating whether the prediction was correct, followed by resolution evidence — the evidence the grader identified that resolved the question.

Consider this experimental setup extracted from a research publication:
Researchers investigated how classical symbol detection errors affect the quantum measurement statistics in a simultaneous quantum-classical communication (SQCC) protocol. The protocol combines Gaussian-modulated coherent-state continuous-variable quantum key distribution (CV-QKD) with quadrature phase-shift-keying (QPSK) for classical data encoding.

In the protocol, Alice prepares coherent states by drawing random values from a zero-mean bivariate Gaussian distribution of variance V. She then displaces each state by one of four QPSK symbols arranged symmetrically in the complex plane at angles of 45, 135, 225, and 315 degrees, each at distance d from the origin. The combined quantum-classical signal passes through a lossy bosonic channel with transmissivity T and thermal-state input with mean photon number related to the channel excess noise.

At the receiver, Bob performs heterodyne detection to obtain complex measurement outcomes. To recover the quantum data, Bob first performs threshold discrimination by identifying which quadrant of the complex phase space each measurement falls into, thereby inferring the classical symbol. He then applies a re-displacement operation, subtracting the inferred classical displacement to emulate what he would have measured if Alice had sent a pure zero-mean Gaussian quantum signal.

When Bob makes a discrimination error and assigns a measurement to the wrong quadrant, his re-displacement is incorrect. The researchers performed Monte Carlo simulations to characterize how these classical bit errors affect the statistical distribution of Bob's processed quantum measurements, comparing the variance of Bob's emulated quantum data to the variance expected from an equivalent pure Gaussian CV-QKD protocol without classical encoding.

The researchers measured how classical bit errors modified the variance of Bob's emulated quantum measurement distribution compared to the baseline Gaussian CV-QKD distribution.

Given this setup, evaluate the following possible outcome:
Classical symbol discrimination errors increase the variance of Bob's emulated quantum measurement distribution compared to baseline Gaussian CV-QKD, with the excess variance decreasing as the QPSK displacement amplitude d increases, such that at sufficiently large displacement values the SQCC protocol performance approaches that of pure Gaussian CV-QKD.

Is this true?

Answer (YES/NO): NO